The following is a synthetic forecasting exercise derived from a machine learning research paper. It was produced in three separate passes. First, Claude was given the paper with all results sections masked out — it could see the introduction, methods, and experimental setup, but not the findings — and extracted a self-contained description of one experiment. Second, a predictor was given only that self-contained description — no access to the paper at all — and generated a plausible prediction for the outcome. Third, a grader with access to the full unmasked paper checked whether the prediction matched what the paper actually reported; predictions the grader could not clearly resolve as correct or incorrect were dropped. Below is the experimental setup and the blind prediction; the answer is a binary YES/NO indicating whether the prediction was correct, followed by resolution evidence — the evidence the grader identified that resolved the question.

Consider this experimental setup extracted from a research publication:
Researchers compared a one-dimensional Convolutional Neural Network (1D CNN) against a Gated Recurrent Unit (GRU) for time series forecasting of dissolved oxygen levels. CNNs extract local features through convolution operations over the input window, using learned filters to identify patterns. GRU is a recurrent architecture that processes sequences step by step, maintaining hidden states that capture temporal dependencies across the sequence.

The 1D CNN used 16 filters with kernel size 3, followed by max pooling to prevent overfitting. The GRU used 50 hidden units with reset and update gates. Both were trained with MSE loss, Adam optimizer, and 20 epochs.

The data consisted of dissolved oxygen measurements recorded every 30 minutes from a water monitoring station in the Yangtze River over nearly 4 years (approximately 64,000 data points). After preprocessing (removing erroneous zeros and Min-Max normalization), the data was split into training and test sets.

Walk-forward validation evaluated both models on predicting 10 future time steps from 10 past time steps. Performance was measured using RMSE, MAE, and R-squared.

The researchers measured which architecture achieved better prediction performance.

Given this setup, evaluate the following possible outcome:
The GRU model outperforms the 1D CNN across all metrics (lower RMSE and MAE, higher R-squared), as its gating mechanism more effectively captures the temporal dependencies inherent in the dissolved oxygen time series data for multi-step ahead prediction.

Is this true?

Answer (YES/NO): YES